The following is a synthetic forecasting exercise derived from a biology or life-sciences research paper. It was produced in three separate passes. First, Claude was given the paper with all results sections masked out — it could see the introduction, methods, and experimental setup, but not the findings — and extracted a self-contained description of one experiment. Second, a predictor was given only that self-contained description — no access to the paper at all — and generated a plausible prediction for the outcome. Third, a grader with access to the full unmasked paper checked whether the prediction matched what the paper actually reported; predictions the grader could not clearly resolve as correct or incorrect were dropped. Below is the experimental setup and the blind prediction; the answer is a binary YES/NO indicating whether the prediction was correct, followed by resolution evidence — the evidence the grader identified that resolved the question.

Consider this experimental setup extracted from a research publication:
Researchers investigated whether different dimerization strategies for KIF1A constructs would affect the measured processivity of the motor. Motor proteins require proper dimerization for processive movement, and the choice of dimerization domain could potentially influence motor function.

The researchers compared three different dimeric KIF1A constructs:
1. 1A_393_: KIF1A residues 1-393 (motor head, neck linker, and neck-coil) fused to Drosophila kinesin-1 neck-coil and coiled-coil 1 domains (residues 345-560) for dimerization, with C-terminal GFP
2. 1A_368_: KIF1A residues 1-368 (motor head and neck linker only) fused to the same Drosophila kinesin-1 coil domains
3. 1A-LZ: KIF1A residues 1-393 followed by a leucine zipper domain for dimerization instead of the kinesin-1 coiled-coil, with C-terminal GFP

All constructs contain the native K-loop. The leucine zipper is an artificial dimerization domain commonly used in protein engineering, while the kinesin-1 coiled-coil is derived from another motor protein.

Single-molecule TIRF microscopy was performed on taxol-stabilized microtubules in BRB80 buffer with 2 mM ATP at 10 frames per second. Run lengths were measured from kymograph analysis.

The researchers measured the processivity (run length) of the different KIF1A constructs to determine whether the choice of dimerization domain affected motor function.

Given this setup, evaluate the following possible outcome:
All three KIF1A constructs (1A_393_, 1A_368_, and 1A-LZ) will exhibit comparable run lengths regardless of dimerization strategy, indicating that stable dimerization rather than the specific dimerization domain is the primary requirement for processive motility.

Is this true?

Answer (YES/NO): NO